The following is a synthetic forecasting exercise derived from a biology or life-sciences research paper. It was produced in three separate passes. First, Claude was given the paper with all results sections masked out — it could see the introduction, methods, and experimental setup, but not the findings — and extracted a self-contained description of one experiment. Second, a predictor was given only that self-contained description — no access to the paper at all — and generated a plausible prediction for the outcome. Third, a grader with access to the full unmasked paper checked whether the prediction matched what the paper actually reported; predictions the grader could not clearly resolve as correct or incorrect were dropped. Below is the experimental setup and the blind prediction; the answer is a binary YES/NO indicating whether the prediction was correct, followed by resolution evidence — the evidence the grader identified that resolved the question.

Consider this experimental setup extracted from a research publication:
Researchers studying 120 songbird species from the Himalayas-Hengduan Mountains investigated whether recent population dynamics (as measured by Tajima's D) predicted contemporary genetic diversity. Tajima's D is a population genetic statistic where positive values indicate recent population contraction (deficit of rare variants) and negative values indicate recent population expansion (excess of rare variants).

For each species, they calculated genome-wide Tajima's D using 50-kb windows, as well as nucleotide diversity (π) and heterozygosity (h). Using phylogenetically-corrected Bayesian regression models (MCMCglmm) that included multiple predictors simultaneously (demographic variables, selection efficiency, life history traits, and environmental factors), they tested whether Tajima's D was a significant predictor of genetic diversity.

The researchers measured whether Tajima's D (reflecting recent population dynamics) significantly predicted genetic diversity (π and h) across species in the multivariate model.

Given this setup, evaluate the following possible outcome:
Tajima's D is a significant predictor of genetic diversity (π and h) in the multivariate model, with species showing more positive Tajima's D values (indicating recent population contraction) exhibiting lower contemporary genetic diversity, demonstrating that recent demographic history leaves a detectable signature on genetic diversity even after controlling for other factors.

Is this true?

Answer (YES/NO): NO